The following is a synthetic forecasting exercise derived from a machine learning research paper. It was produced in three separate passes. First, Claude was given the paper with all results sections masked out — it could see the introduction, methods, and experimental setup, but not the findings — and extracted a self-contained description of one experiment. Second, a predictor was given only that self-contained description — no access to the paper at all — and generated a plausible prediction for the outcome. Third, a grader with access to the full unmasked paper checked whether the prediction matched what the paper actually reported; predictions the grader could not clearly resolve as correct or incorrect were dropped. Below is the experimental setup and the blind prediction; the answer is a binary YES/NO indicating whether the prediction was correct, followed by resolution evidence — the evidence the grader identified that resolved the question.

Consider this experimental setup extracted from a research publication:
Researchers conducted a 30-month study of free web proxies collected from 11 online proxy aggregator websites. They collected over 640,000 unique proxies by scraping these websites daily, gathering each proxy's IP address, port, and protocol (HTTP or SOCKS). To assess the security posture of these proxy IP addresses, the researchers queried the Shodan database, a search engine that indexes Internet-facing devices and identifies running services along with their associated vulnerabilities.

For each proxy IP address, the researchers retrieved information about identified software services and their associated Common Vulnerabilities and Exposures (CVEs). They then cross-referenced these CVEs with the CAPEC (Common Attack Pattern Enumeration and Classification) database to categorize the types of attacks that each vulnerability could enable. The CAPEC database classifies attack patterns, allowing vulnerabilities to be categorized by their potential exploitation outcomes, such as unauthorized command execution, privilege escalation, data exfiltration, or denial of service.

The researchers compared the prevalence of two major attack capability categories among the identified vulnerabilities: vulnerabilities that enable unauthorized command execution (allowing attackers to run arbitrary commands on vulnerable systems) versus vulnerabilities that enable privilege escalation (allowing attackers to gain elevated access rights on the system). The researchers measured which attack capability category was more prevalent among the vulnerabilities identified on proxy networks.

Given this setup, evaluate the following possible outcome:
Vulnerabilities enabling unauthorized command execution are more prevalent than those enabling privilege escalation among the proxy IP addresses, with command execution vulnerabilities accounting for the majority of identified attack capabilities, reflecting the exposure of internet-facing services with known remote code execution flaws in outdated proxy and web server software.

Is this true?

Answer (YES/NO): NO